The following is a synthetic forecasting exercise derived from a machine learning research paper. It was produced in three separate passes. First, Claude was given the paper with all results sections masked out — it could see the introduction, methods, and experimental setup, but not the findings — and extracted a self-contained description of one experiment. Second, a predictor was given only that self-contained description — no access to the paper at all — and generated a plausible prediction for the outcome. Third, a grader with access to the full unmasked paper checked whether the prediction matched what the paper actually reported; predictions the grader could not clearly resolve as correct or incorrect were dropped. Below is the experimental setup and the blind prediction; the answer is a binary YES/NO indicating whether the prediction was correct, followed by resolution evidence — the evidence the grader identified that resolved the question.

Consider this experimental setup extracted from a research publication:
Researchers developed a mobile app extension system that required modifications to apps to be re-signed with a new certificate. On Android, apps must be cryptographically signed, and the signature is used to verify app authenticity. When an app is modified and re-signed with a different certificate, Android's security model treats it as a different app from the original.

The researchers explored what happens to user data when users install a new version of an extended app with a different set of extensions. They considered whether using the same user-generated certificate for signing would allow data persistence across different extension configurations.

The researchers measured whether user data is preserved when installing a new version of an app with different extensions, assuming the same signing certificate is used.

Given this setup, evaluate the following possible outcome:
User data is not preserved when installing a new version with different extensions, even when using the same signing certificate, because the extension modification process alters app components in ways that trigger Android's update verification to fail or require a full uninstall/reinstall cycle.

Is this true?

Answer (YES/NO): NO